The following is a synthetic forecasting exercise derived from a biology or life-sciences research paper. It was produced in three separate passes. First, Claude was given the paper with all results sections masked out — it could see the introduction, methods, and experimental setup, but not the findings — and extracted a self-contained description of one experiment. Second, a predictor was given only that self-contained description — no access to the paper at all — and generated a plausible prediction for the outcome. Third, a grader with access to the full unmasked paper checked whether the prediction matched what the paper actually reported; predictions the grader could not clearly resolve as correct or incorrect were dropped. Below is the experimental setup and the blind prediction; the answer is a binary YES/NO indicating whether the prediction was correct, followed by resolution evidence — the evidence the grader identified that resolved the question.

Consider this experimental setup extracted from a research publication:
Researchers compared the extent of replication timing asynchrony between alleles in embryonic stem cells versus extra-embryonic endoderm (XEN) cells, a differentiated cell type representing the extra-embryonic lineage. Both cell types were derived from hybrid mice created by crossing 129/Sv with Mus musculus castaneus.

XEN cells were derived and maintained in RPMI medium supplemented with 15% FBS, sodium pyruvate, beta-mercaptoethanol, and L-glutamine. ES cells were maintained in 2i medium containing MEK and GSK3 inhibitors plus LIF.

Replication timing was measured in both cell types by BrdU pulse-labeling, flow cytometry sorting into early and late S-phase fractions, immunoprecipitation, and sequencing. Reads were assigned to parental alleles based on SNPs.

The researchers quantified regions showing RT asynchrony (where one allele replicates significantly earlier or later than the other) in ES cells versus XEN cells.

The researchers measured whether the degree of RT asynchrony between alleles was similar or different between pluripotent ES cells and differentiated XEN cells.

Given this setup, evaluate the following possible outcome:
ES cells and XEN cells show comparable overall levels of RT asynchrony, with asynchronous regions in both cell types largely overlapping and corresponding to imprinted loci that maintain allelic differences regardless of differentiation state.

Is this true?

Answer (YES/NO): NO